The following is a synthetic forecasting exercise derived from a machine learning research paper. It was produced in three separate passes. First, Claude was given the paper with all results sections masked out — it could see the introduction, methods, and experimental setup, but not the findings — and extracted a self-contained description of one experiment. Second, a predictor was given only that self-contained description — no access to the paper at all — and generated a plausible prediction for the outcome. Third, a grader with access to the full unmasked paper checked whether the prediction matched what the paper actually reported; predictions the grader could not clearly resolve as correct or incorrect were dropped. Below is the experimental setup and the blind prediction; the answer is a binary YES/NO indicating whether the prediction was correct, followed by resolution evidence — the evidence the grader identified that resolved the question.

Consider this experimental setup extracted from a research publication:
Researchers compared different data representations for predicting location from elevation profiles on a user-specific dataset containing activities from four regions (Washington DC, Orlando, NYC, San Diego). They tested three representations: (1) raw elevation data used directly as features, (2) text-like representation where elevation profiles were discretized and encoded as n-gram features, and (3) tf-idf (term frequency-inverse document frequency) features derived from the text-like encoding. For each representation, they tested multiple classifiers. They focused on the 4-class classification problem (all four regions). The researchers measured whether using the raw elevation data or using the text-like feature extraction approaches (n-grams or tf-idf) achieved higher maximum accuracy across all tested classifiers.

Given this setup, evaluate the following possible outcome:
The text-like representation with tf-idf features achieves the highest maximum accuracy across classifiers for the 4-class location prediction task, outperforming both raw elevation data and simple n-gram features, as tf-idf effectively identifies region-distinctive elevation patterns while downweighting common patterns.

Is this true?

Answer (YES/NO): NO